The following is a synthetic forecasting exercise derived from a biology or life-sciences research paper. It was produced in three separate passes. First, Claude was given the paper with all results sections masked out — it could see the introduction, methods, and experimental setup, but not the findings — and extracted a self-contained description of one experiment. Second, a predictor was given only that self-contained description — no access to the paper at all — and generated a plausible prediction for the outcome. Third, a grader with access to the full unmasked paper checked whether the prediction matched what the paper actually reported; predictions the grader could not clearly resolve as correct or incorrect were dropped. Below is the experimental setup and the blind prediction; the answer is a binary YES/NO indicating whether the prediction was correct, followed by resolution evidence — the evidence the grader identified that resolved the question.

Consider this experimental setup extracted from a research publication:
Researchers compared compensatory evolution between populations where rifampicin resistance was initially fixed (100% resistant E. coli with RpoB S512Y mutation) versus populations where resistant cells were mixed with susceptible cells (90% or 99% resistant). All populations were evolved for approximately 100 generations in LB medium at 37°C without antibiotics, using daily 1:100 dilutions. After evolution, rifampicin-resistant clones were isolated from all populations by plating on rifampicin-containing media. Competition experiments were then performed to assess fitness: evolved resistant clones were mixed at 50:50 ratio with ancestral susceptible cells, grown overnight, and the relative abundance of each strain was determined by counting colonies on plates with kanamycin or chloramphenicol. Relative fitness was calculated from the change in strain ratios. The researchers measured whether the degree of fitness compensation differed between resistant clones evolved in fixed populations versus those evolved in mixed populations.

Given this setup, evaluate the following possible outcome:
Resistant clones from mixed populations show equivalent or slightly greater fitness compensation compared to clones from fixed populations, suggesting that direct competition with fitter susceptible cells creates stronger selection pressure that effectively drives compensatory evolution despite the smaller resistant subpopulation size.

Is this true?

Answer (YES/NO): NO